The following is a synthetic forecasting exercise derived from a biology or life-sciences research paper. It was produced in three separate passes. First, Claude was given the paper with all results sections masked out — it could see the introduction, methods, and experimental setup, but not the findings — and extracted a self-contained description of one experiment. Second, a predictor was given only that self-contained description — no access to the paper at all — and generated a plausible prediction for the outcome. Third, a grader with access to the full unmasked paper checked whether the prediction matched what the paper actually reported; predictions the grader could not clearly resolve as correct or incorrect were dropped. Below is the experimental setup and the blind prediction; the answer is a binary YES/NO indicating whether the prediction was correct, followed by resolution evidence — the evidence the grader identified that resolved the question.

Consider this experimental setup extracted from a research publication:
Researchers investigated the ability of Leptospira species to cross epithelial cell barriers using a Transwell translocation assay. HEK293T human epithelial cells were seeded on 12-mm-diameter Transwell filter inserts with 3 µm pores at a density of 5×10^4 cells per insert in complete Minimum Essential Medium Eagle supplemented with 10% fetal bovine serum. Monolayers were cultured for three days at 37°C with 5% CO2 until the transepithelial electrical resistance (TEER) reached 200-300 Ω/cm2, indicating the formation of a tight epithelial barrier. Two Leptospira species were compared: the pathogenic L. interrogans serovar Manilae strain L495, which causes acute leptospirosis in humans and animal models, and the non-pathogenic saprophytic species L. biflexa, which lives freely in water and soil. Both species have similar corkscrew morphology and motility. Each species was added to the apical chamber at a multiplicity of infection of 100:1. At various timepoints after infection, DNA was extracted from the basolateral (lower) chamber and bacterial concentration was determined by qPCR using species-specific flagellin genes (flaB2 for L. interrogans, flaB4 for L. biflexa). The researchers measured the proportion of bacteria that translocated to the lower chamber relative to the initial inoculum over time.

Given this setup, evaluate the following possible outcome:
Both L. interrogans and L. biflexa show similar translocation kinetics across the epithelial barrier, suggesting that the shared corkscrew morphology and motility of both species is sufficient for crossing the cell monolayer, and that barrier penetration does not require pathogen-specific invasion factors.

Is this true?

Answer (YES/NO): NO